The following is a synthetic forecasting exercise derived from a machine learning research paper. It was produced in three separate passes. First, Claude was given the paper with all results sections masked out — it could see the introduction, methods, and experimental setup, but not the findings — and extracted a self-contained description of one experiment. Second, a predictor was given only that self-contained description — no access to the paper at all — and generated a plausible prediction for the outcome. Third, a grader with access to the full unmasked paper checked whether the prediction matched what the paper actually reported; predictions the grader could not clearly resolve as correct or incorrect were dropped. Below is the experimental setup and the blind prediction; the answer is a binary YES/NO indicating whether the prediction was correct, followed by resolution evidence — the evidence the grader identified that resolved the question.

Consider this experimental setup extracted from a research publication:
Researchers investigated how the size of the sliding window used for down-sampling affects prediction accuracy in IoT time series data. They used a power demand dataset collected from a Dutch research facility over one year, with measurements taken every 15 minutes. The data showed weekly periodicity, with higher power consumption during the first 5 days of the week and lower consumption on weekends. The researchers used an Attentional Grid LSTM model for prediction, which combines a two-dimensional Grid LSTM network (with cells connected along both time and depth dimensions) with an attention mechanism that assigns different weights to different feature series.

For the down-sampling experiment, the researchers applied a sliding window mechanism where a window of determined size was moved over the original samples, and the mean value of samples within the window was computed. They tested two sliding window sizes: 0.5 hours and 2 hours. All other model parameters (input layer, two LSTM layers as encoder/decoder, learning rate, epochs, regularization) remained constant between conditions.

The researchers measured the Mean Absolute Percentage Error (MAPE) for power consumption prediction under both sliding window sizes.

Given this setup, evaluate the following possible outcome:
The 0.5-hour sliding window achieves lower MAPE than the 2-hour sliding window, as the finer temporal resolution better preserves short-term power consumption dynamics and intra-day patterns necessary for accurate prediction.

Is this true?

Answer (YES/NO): YES